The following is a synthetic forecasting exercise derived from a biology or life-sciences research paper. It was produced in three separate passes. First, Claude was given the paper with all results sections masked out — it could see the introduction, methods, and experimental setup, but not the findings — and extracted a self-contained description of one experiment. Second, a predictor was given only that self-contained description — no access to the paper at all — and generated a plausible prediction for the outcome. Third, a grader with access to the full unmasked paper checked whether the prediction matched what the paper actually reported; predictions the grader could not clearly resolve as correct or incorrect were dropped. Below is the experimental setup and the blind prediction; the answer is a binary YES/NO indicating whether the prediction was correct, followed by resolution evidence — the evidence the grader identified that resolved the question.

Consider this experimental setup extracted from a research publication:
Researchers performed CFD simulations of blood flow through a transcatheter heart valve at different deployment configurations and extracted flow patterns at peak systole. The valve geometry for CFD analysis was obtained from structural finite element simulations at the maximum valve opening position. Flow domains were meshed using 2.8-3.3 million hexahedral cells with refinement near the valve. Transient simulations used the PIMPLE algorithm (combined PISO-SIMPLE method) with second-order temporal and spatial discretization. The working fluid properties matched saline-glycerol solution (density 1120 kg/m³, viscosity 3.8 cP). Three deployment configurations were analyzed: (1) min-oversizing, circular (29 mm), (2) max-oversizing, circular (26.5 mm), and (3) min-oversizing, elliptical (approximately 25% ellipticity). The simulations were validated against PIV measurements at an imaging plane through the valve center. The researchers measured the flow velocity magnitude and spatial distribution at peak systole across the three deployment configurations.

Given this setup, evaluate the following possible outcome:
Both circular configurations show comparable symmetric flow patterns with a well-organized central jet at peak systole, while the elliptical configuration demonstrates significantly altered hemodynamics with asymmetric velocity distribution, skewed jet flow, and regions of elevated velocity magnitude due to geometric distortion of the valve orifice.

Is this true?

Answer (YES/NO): NO